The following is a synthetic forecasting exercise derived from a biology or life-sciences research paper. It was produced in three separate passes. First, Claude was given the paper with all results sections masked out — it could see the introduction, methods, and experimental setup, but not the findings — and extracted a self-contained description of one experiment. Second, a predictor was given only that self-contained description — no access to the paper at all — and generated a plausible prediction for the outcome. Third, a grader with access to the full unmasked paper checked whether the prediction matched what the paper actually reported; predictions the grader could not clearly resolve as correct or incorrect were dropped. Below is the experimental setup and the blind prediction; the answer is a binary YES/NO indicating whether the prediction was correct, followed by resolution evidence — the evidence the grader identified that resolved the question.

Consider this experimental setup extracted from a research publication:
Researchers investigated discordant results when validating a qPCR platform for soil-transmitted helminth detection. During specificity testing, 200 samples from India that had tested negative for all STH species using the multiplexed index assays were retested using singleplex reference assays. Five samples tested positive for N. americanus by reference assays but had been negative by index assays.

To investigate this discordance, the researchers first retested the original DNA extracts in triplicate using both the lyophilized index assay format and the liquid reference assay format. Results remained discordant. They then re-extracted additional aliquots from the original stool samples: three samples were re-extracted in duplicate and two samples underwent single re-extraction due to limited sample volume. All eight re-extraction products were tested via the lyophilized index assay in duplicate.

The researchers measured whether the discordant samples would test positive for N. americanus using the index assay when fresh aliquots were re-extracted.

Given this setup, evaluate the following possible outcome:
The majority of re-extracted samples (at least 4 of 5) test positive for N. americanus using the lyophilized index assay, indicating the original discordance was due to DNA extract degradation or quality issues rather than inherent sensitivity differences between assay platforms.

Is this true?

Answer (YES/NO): NO